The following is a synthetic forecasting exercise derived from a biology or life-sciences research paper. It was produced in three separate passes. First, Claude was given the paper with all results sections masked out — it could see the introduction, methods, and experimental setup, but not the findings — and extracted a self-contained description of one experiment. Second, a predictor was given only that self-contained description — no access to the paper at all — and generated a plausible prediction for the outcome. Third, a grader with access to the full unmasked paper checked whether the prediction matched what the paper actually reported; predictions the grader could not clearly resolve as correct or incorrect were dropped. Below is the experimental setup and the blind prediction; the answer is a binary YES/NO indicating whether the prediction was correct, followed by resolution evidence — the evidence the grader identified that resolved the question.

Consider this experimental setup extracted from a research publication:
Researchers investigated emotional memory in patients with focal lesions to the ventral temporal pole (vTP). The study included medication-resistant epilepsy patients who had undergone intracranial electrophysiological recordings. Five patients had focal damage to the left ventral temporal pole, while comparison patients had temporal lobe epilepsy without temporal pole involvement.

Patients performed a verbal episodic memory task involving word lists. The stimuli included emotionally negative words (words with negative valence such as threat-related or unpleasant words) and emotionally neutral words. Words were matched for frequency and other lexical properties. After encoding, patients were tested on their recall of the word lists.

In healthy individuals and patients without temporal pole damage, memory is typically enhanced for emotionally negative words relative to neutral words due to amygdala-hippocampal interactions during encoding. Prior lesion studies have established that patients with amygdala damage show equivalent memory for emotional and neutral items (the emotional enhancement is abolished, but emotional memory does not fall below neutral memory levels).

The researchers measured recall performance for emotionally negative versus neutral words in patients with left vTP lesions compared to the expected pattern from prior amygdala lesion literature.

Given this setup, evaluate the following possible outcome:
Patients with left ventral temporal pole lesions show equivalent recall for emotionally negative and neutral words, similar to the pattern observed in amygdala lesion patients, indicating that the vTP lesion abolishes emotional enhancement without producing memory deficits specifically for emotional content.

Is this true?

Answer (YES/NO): NO